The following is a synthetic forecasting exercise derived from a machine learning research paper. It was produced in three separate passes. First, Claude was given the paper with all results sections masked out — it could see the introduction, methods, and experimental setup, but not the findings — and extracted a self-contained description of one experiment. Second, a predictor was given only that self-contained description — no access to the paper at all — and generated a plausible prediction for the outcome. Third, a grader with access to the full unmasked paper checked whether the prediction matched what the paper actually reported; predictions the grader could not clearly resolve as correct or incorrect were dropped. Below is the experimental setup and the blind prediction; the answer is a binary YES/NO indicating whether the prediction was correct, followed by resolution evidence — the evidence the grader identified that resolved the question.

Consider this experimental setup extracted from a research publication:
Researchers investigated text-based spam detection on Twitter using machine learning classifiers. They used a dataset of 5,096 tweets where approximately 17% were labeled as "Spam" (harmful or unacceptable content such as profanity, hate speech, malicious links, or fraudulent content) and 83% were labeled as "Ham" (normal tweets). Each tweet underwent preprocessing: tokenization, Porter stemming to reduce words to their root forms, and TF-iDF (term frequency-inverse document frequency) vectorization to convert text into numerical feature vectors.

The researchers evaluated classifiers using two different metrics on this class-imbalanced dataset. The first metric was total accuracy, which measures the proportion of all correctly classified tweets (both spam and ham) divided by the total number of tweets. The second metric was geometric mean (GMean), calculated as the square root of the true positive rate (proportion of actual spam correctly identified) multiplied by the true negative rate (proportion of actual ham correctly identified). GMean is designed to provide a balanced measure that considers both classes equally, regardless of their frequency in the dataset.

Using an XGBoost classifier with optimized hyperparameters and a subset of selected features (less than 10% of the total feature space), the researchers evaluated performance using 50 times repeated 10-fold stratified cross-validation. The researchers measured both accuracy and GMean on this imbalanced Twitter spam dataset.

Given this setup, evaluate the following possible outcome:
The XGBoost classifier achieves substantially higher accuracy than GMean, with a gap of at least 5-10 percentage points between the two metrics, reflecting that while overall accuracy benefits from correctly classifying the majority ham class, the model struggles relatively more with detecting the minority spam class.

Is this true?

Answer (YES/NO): YES